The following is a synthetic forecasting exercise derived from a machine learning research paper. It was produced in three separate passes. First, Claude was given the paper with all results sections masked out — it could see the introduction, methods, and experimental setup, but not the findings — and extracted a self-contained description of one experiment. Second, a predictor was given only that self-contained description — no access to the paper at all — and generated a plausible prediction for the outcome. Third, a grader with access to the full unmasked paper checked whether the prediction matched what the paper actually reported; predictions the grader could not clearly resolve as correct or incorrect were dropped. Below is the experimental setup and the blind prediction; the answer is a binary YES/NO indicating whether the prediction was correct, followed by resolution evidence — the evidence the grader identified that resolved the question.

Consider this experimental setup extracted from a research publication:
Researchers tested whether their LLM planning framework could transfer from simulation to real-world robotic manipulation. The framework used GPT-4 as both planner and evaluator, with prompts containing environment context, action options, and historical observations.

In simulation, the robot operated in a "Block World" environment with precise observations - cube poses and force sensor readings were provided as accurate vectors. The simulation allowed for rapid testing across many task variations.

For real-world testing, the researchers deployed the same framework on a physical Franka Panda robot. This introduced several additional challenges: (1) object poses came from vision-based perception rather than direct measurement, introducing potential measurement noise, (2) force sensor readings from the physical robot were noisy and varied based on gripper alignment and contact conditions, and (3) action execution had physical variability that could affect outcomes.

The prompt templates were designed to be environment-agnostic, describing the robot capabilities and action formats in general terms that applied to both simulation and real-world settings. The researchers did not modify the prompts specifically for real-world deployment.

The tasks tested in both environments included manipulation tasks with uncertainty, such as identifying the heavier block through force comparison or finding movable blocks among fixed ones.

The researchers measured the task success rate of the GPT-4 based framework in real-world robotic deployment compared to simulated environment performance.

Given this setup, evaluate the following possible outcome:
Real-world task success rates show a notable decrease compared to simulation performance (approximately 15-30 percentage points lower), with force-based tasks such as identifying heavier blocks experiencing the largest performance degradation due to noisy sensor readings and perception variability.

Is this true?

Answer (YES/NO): NO